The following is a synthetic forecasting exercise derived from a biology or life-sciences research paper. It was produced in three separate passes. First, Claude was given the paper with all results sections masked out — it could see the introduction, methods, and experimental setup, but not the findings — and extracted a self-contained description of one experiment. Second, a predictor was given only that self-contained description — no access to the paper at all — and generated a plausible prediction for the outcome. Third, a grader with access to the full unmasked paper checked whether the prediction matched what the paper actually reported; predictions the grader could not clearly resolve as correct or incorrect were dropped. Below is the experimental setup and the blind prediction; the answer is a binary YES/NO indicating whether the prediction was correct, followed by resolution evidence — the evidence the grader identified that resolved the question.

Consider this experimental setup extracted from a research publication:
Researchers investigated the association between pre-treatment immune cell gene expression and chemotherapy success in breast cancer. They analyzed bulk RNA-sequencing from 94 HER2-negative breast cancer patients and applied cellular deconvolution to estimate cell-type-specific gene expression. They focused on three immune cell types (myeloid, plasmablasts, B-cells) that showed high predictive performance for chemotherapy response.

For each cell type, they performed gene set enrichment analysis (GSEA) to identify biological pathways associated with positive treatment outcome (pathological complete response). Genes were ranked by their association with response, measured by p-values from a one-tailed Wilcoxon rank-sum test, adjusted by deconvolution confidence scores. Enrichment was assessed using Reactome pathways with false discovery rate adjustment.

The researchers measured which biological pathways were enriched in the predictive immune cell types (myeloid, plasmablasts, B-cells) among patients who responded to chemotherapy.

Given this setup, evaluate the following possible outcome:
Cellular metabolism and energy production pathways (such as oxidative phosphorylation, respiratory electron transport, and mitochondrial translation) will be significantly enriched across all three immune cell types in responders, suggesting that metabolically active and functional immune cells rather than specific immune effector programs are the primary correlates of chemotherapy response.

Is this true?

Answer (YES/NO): NO